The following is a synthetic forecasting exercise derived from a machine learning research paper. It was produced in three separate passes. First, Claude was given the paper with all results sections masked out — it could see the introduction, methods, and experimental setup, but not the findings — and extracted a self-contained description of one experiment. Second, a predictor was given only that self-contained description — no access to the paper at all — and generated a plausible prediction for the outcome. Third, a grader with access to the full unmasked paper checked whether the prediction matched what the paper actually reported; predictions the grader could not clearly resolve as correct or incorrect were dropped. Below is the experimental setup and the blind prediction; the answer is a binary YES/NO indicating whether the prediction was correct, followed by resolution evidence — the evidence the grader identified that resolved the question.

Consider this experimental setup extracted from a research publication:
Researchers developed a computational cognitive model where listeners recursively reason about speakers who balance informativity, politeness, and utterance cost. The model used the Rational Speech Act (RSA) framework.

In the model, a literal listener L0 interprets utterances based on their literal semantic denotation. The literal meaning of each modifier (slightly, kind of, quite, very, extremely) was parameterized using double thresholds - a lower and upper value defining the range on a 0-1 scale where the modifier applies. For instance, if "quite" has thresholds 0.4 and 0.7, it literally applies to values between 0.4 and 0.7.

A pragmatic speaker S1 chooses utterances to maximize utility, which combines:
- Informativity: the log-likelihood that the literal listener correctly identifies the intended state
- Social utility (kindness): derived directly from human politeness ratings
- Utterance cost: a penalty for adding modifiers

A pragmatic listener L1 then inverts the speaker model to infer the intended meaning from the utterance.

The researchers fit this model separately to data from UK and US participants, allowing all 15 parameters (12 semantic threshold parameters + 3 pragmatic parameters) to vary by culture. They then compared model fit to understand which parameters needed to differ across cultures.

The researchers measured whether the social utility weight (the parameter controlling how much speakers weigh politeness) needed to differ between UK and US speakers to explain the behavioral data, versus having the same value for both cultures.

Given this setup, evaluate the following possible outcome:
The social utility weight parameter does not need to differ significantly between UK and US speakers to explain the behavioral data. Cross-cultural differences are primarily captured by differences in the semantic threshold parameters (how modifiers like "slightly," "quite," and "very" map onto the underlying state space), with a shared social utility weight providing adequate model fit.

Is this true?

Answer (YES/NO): YES